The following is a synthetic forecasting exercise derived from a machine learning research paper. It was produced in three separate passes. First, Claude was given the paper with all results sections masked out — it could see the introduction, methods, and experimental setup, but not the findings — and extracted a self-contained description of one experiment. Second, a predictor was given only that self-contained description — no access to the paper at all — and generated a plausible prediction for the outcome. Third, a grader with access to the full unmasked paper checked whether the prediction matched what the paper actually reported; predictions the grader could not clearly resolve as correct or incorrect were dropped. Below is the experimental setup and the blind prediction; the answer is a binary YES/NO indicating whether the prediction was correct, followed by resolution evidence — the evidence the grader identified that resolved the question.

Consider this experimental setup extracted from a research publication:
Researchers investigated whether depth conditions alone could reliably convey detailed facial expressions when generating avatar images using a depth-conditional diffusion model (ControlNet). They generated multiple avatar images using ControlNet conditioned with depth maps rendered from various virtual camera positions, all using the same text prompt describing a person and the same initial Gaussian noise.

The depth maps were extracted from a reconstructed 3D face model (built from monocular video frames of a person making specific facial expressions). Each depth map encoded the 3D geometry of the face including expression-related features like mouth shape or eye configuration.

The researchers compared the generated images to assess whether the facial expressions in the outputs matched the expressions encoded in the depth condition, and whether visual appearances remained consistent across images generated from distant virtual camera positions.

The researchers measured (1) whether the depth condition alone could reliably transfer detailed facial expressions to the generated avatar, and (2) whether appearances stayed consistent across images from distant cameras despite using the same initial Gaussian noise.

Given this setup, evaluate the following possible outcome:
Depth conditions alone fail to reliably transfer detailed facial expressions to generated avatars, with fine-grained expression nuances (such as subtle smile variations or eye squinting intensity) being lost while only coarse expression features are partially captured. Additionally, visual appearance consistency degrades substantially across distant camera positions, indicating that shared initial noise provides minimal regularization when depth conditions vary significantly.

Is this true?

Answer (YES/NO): NO